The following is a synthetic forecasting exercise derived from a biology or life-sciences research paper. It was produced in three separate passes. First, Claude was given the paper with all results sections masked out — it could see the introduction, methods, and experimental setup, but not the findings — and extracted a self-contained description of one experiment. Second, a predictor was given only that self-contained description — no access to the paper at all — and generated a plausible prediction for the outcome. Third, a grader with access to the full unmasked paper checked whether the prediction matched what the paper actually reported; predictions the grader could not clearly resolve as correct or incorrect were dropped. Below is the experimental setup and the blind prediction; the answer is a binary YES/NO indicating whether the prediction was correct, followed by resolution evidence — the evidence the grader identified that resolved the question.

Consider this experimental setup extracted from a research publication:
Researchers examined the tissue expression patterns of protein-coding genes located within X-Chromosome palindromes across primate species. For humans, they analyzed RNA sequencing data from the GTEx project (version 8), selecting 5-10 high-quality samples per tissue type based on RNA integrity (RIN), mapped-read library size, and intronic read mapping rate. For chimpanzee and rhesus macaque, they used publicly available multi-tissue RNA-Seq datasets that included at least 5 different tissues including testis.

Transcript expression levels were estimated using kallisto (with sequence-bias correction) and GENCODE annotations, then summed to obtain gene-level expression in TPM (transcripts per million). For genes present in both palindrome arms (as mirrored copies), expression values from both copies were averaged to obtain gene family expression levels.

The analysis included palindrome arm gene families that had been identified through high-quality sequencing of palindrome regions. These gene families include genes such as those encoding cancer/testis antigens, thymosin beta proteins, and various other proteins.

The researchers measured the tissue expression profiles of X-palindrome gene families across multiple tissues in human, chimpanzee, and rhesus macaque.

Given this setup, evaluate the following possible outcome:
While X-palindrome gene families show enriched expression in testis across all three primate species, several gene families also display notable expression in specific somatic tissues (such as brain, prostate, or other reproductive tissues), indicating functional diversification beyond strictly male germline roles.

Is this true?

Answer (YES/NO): YES